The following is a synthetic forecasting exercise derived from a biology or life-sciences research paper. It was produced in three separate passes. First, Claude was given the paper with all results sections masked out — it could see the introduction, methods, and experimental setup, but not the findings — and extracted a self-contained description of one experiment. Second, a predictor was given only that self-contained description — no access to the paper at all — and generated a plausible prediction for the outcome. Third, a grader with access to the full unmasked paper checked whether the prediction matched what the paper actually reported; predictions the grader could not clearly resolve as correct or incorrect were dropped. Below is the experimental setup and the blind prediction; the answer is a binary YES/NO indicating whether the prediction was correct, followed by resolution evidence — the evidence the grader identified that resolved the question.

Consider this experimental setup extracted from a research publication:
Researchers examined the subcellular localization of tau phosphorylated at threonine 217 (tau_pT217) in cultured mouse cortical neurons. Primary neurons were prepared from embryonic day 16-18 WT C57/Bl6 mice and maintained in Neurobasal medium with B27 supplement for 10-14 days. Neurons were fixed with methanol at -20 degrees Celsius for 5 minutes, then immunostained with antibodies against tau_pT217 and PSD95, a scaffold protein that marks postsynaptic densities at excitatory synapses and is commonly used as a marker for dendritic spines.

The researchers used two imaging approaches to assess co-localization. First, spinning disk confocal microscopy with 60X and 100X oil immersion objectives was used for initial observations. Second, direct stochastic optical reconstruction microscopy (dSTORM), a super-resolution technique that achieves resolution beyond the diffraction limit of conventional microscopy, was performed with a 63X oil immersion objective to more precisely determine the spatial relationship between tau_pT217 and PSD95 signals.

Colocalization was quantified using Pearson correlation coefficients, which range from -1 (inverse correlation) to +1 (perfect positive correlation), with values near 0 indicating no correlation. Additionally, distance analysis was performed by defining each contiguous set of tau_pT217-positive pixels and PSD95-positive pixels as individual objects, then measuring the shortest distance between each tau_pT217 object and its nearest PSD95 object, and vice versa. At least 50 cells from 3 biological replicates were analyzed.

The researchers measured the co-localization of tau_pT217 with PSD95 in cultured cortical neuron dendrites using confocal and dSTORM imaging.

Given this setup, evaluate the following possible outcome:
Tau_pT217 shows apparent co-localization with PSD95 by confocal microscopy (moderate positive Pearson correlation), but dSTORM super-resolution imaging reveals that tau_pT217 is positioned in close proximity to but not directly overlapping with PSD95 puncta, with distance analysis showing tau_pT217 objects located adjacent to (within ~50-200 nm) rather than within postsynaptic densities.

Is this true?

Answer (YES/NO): NO